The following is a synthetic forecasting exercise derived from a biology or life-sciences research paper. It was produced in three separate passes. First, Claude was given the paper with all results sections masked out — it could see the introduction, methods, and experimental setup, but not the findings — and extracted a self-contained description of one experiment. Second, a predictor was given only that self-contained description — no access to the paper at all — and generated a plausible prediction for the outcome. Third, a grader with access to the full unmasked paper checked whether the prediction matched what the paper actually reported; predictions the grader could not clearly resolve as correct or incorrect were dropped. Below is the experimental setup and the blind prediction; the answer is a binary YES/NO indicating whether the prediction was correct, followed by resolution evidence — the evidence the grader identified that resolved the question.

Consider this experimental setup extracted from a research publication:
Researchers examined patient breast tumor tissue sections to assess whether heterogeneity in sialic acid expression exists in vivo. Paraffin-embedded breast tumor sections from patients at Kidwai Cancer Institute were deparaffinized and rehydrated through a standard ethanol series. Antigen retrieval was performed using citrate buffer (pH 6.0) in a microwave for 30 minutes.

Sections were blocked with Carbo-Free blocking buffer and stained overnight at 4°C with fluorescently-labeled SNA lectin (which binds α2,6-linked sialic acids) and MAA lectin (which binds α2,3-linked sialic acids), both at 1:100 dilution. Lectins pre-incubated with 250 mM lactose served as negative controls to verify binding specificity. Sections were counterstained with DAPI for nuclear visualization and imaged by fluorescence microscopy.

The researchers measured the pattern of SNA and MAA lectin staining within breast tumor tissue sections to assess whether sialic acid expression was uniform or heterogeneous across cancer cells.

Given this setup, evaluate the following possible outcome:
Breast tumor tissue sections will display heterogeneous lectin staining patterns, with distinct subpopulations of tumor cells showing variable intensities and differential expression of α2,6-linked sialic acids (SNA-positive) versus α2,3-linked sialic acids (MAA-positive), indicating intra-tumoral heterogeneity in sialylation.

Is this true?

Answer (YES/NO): NO